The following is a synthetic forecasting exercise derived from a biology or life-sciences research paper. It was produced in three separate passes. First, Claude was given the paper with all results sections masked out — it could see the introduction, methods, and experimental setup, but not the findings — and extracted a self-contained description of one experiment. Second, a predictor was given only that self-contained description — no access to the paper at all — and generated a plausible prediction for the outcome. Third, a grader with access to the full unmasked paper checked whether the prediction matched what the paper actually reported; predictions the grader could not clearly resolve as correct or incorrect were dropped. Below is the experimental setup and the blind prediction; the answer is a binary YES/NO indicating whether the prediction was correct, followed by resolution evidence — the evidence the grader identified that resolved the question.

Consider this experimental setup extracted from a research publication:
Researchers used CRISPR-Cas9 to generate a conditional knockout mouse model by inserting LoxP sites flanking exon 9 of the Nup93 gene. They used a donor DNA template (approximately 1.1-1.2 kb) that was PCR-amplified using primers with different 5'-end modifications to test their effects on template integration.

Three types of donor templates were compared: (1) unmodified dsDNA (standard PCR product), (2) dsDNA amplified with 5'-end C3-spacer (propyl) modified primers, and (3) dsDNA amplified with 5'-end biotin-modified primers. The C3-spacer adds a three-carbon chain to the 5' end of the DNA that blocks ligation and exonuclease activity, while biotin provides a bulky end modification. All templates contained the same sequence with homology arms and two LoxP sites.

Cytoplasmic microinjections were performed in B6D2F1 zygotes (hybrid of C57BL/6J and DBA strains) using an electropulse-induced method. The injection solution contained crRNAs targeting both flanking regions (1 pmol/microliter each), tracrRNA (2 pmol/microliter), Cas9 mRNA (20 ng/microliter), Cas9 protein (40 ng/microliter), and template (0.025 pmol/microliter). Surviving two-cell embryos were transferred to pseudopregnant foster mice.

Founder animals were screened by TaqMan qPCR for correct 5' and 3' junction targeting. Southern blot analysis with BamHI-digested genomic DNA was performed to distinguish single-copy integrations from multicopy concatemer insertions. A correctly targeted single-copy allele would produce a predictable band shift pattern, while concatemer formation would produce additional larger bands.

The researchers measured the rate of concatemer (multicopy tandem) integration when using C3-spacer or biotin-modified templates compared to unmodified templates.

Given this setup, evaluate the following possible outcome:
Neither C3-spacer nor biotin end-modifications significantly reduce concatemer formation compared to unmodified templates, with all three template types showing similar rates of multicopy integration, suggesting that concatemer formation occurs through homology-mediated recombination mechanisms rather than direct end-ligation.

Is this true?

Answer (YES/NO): NO